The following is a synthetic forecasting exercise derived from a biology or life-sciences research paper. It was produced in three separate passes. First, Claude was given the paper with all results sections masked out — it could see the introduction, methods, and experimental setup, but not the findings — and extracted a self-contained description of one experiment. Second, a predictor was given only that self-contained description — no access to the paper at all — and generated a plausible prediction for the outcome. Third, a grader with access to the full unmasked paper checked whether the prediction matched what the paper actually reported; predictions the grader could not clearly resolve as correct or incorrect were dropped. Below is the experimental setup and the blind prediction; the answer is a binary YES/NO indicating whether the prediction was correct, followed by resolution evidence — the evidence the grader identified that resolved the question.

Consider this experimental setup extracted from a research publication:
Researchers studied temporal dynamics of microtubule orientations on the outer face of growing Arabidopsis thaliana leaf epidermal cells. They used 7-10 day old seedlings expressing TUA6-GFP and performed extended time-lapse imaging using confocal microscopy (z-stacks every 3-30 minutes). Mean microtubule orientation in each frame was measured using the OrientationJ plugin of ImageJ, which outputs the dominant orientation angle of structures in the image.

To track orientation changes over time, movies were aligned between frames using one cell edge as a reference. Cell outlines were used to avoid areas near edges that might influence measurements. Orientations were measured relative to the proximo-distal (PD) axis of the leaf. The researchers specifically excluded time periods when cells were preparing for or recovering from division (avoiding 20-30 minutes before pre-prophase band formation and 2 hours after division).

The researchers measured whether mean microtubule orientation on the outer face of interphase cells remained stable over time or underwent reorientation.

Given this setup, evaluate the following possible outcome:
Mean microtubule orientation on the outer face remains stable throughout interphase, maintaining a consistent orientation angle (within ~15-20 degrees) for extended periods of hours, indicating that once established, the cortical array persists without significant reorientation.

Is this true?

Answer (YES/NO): NO